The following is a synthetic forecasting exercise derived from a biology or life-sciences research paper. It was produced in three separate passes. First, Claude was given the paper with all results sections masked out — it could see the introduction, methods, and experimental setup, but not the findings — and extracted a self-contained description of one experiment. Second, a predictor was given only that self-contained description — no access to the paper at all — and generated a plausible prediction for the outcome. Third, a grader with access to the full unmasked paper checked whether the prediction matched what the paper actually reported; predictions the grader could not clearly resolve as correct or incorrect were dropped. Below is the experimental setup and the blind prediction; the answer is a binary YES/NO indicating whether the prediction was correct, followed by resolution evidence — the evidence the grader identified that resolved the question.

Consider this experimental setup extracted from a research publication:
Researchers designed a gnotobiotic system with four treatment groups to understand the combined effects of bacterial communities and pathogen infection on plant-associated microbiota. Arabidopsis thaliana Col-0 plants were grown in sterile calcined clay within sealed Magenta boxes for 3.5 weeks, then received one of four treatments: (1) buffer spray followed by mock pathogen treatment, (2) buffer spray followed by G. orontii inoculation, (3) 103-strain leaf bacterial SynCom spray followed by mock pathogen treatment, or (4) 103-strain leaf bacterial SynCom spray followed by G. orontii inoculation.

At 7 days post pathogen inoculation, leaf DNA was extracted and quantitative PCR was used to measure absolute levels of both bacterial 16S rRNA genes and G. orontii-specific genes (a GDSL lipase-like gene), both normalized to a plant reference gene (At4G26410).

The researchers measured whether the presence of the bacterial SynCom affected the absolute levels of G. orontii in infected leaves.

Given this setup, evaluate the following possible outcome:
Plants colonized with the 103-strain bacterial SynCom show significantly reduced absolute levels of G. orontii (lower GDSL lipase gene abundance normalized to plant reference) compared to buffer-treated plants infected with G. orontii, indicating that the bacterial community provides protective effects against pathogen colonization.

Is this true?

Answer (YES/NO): NO